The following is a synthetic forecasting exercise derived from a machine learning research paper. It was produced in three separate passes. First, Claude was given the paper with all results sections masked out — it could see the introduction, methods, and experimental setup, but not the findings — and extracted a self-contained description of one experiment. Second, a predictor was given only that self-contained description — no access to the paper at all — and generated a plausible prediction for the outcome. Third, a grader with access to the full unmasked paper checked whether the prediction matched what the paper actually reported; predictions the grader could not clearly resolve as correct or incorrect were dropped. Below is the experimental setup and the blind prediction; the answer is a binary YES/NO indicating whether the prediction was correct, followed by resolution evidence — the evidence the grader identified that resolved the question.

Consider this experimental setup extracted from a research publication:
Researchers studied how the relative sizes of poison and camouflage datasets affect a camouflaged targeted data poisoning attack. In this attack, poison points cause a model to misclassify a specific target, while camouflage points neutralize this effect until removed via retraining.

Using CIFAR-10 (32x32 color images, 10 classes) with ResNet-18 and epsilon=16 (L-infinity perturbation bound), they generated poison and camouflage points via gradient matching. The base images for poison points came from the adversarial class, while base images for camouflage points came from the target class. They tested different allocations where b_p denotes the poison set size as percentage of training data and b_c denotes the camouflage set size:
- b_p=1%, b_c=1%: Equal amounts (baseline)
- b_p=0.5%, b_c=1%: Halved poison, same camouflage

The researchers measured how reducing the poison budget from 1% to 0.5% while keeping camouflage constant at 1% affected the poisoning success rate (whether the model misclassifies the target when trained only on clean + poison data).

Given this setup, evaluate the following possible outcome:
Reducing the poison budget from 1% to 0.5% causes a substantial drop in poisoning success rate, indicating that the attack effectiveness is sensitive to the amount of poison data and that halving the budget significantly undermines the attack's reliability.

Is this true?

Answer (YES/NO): YES